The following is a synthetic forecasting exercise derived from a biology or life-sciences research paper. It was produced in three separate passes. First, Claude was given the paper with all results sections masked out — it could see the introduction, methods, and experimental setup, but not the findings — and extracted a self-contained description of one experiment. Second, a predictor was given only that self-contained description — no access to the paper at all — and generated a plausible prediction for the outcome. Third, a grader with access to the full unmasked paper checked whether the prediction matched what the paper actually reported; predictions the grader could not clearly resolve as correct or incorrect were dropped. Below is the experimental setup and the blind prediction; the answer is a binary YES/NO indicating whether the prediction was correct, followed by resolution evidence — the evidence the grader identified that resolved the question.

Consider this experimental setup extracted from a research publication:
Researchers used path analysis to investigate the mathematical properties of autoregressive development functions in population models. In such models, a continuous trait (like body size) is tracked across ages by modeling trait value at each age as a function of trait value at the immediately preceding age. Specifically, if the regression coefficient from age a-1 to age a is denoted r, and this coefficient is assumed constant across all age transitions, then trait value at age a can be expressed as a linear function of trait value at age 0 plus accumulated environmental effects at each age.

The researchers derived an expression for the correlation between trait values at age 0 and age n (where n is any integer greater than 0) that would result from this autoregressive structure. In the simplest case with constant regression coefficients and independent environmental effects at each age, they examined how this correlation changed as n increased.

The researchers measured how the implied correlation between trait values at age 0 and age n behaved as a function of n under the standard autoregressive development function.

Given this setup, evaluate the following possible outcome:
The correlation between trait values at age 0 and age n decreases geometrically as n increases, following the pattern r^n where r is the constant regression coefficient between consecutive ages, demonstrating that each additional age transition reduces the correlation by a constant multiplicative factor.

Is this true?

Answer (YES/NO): YES